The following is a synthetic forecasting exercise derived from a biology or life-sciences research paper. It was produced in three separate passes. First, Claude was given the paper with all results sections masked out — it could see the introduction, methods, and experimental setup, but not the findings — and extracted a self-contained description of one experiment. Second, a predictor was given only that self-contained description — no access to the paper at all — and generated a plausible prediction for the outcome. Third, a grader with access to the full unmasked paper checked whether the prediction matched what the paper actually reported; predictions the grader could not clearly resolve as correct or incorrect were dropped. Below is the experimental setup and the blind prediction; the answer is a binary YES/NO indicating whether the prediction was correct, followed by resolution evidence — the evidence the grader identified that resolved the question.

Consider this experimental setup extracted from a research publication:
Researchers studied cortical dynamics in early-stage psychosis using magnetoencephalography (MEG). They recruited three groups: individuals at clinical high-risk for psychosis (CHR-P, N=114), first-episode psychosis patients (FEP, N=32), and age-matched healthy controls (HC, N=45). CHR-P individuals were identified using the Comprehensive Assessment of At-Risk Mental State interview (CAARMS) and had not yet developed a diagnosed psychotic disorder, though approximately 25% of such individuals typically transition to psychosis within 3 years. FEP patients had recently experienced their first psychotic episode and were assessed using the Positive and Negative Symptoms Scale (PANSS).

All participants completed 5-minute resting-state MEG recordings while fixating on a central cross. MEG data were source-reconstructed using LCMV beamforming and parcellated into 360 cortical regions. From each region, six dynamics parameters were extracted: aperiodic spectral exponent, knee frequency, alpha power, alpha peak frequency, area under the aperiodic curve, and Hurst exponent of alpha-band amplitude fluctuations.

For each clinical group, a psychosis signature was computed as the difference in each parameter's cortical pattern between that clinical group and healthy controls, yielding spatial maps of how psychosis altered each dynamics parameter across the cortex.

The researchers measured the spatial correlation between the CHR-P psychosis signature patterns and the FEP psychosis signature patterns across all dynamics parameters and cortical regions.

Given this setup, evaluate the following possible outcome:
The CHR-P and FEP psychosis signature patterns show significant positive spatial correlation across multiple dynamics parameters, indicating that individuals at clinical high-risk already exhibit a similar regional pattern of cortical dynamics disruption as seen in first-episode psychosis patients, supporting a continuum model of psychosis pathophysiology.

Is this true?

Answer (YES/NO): YES